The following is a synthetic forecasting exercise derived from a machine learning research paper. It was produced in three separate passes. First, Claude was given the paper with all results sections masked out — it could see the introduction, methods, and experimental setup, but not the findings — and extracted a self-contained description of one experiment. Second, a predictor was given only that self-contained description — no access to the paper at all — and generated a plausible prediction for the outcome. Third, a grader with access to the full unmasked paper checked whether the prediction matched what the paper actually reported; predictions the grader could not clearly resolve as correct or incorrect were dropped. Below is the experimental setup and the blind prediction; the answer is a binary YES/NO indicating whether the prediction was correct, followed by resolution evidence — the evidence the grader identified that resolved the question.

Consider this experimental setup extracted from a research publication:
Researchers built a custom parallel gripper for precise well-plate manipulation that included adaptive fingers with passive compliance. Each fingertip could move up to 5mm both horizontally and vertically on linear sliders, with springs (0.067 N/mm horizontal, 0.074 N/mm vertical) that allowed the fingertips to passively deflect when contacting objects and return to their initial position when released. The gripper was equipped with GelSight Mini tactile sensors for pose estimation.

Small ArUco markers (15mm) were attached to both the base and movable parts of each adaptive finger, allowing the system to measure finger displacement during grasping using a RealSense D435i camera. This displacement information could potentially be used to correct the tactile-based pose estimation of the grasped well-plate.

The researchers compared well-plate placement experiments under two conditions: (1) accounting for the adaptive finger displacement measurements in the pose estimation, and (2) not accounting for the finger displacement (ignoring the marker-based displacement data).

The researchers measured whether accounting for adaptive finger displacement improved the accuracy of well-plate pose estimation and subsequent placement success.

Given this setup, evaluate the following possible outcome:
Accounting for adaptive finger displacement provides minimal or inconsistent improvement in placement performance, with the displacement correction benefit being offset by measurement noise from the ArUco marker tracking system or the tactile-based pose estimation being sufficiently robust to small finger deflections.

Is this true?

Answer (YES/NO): NO